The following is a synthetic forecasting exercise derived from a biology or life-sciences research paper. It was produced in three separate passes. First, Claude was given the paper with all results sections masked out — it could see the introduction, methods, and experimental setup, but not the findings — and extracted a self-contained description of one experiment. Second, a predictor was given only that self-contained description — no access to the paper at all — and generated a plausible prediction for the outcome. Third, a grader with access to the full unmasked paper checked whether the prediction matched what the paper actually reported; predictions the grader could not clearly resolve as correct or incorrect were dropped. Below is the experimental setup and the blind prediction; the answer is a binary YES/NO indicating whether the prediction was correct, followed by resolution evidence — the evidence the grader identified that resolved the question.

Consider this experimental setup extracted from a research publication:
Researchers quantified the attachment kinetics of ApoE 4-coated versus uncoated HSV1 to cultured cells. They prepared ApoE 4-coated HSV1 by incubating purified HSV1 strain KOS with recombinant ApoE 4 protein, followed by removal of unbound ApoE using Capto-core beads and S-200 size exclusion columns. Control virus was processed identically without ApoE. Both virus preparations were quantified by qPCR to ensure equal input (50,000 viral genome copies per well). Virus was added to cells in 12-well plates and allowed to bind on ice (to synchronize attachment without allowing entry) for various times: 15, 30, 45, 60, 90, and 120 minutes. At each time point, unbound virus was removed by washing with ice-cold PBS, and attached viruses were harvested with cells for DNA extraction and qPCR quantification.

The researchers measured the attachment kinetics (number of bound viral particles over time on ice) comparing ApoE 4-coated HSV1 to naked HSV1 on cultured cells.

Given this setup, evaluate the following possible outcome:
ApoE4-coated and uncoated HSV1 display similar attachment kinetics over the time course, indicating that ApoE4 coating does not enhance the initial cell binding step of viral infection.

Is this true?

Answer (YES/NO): NO